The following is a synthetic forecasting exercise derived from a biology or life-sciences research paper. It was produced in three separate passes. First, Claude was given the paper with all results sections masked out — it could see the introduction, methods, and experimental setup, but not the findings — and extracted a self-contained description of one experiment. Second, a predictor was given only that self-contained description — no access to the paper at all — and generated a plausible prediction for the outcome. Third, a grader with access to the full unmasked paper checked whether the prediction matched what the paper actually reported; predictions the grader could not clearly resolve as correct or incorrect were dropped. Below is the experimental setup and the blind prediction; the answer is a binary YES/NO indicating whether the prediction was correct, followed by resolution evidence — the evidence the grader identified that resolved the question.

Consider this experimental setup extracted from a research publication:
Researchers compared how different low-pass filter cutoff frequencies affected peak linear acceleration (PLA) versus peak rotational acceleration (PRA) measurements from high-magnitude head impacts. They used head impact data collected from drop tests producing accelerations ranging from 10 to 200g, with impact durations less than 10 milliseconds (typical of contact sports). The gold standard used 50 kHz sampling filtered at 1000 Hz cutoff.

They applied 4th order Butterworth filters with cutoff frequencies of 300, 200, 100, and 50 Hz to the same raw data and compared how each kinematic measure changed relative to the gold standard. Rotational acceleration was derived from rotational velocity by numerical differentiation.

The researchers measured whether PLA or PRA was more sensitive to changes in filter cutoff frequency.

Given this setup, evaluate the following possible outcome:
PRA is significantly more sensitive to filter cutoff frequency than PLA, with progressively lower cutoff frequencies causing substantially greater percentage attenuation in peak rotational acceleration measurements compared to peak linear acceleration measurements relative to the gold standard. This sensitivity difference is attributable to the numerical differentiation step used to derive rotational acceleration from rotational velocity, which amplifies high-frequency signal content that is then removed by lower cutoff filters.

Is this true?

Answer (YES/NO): YES